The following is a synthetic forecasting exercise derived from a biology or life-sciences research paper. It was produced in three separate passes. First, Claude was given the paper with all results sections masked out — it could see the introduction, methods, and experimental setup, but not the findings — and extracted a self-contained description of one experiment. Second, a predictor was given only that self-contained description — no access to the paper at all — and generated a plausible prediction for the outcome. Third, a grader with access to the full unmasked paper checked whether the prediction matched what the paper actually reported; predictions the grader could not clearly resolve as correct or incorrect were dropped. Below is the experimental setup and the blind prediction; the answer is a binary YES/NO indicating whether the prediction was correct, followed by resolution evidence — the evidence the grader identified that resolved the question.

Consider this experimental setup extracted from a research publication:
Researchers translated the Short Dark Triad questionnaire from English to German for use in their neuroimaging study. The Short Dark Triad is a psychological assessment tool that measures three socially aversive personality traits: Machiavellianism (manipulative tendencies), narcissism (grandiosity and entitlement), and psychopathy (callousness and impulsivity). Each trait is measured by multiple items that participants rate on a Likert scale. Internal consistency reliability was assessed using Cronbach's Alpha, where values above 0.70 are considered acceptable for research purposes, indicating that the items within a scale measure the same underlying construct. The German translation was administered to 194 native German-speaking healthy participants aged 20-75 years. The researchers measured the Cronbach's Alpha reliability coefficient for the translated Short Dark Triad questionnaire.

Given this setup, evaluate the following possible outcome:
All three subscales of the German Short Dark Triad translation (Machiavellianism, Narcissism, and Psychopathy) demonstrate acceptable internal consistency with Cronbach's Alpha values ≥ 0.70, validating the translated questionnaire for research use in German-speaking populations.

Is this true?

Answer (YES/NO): NO